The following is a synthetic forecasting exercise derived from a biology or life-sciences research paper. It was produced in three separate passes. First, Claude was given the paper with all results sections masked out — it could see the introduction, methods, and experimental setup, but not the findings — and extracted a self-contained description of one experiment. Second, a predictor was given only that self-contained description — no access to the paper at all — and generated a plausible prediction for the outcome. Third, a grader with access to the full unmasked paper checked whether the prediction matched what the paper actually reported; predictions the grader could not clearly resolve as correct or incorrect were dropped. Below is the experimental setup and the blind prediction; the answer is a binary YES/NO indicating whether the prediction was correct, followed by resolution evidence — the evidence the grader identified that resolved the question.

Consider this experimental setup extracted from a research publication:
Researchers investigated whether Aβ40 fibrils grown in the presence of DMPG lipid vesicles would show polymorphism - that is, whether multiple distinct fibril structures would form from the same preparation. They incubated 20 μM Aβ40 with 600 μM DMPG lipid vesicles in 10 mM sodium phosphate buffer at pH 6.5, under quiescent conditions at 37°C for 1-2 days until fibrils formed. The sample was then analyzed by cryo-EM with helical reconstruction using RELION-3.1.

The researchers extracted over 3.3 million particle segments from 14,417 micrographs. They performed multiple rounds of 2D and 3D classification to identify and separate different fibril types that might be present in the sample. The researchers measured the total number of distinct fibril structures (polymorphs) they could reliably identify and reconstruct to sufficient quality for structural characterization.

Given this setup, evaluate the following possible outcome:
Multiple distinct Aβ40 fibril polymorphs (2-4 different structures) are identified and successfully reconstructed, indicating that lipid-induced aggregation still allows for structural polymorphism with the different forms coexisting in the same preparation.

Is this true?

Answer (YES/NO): NO